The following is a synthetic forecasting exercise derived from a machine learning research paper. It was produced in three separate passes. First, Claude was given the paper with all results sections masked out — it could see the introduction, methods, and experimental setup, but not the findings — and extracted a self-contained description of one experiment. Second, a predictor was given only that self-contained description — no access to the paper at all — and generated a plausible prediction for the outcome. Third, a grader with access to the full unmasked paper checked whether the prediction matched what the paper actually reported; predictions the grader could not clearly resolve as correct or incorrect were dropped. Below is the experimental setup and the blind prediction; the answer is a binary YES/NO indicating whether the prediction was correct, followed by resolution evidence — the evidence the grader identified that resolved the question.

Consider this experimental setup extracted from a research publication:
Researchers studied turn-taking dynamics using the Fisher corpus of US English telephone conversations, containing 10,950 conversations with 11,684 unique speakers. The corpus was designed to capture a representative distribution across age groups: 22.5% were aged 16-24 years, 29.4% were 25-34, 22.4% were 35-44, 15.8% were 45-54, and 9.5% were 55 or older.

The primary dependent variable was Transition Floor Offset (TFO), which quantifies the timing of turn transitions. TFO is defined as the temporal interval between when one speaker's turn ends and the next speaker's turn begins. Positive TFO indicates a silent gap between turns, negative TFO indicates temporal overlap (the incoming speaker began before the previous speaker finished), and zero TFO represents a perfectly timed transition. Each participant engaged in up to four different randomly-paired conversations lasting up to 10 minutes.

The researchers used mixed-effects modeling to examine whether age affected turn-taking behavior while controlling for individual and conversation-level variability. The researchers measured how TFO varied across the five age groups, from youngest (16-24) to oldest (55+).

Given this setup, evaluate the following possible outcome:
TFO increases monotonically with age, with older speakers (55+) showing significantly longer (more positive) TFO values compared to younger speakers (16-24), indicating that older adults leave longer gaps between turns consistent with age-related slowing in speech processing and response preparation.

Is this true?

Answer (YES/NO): NO